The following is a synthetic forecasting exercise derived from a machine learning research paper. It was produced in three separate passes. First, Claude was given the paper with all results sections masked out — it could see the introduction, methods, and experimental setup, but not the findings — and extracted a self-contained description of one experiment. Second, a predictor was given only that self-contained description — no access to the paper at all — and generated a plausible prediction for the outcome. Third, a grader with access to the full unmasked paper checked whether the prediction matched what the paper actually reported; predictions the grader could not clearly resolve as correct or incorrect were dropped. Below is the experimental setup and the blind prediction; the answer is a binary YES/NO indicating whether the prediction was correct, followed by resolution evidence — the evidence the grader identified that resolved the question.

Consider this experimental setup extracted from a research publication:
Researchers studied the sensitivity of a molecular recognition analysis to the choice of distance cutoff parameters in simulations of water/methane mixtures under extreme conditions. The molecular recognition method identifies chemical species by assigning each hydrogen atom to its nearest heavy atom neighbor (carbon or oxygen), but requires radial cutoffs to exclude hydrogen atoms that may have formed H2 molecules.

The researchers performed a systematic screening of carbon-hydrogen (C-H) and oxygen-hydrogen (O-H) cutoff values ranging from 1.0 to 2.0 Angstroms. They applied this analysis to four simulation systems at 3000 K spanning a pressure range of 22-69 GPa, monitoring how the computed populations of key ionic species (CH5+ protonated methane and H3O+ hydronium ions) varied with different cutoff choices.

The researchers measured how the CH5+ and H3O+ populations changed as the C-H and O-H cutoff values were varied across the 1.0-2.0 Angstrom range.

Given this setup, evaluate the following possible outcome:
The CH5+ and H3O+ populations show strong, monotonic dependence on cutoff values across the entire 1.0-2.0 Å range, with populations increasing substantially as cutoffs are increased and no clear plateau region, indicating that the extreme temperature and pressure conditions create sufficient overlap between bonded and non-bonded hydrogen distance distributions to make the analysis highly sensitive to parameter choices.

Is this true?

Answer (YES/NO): NO